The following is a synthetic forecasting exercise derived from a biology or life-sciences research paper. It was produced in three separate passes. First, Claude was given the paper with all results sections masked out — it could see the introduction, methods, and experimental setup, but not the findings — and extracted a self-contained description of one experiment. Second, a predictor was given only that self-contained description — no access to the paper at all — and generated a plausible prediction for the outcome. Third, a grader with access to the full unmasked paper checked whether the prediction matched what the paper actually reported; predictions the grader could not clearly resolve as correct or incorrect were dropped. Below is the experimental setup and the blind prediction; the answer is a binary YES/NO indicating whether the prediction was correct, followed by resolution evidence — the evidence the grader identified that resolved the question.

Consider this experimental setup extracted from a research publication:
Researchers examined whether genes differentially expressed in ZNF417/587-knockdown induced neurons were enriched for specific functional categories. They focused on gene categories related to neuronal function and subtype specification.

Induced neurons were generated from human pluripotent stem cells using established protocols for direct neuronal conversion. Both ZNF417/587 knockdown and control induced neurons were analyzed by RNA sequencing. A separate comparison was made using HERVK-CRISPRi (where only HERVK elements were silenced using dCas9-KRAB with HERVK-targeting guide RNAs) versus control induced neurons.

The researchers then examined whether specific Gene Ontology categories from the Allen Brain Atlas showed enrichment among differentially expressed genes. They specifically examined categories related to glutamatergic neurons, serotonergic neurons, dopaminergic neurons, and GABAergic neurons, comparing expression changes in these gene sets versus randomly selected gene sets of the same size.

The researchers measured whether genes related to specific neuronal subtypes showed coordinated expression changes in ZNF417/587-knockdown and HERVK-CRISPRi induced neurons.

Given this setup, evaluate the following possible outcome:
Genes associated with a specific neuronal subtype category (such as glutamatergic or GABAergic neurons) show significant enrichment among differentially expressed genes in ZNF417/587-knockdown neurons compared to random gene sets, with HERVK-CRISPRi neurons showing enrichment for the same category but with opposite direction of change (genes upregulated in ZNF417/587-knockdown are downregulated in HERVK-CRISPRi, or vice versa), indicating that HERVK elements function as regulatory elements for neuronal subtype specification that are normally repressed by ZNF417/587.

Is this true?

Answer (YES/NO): YES